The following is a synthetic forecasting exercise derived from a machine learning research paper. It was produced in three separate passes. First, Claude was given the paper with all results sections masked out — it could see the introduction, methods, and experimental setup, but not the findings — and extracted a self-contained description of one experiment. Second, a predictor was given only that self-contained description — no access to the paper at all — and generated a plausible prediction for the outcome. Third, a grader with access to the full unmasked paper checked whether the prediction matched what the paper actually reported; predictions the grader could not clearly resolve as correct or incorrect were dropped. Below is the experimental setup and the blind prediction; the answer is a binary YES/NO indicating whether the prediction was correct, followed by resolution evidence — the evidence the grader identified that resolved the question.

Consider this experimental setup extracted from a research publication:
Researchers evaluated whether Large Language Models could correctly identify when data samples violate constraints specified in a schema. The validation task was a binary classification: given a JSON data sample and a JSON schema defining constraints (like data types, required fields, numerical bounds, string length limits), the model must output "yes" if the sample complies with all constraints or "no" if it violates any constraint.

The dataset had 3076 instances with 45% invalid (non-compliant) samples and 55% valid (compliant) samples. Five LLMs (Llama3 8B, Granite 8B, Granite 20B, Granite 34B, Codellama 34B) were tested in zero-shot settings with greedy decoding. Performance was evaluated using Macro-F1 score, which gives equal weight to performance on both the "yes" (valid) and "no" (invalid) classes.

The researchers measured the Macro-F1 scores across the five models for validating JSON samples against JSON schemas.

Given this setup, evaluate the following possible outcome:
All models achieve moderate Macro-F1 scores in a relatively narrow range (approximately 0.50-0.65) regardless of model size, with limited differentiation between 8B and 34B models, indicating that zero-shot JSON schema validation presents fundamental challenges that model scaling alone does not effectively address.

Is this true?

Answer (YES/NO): NO